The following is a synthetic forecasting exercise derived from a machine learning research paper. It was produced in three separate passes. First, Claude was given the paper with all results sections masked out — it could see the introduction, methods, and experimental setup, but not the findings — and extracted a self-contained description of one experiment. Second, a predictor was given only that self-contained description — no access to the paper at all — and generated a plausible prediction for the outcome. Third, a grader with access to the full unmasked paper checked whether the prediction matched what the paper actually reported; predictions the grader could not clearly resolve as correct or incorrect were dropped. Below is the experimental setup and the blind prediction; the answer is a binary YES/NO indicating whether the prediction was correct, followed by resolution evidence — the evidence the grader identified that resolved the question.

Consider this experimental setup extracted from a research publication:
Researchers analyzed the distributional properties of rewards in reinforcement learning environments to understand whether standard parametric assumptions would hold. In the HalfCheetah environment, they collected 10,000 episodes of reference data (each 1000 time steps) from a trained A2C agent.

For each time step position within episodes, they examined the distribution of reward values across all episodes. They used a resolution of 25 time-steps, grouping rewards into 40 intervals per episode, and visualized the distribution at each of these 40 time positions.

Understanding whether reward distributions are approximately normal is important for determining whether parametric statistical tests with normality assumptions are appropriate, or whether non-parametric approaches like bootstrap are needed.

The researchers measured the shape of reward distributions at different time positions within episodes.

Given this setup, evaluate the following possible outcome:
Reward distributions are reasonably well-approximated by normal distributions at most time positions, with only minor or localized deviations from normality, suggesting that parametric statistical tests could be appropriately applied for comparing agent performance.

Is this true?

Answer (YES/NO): NO